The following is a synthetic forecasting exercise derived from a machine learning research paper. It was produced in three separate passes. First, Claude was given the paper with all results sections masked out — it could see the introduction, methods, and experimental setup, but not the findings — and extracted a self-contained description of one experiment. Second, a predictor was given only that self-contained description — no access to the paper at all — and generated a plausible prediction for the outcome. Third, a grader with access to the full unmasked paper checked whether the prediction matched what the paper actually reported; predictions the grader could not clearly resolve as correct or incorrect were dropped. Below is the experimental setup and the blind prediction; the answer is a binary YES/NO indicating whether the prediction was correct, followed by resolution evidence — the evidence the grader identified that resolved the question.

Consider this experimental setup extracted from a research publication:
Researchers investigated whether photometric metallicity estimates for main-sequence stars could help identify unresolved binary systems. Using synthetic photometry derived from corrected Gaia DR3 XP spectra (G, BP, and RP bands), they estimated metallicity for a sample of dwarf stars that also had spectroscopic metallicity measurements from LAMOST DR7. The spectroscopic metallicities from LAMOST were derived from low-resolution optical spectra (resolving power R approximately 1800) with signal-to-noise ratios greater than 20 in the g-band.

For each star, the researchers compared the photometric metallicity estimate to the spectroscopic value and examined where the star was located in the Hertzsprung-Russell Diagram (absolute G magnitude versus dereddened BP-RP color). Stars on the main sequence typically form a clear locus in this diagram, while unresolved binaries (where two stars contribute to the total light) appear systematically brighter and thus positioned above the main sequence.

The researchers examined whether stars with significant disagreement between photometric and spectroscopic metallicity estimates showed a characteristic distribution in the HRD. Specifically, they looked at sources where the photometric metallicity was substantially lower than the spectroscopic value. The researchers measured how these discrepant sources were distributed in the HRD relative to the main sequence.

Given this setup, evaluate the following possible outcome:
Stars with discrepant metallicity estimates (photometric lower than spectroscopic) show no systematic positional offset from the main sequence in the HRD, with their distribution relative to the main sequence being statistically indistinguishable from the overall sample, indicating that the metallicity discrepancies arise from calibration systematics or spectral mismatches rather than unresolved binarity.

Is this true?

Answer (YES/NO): NO